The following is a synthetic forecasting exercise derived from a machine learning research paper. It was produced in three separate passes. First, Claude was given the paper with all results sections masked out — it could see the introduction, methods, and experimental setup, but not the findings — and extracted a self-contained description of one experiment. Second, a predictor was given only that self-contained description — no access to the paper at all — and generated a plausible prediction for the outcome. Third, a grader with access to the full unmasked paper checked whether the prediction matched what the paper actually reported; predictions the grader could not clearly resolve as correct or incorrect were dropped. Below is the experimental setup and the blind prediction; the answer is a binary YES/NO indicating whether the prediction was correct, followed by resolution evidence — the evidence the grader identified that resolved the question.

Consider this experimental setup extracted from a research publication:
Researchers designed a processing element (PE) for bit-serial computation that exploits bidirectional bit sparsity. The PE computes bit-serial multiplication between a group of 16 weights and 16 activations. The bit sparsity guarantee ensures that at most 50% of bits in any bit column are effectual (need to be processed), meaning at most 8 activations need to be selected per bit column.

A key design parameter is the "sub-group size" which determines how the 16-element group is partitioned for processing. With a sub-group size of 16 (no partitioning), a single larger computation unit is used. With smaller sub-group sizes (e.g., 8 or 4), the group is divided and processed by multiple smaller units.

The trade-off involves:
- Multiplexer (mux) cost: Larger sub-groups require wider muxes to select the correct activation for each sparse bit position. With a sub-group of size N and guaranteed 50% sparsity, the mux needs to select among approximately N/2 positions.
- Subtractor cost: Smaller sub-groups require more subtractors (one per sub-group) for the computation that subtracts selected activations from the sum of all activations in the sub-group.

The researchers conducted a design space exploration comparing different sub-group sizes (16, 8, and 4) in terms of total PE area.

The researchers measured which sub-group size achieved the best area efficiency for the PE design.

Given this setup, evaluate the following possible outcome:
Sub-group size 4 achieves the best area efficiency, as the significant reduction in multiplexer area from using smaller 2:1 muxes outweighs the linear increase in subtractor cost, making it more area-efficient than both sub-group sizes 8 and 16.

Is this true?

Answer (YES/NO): NO